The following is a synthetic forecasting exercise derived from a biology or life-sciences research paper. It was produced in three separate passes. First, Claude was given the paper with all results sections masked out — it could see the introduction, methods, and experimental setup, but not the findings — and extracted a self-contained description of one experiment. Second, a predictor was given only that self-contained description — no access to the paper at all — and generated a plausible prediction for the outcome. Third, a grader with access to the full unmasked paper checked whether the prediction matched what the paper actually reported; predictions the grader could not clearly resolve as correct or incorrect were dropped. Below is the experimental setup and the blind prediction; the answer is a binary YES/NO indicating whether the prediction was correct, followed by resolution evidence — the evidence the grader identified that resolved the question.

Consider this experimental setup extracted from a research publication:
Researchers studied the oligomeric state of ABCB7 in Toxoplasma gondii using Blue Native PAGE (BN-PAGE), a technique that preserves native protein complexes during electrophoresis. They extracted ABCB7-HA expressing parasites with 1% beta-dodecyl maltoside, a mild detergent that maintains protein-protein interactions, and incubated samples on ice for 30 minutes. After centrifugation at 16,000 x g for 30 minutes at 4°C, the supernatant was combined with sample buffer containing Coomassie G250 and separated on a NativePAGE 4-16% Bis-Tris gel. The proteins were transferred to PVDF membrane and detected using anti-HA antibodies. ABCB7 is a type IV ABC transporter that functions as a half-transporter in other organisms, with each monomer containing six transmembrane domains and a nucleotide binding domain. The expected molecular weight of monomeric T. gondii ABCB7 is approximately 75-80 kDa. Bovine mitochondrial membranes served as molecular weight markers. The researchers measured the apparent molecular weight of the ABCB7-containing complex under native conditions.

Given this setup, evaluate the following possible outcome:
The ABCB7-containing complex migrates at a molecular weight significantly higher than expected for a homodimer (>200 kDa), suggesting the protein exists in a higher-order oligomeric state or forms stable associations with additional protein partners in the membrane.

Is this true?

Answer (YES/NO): NO